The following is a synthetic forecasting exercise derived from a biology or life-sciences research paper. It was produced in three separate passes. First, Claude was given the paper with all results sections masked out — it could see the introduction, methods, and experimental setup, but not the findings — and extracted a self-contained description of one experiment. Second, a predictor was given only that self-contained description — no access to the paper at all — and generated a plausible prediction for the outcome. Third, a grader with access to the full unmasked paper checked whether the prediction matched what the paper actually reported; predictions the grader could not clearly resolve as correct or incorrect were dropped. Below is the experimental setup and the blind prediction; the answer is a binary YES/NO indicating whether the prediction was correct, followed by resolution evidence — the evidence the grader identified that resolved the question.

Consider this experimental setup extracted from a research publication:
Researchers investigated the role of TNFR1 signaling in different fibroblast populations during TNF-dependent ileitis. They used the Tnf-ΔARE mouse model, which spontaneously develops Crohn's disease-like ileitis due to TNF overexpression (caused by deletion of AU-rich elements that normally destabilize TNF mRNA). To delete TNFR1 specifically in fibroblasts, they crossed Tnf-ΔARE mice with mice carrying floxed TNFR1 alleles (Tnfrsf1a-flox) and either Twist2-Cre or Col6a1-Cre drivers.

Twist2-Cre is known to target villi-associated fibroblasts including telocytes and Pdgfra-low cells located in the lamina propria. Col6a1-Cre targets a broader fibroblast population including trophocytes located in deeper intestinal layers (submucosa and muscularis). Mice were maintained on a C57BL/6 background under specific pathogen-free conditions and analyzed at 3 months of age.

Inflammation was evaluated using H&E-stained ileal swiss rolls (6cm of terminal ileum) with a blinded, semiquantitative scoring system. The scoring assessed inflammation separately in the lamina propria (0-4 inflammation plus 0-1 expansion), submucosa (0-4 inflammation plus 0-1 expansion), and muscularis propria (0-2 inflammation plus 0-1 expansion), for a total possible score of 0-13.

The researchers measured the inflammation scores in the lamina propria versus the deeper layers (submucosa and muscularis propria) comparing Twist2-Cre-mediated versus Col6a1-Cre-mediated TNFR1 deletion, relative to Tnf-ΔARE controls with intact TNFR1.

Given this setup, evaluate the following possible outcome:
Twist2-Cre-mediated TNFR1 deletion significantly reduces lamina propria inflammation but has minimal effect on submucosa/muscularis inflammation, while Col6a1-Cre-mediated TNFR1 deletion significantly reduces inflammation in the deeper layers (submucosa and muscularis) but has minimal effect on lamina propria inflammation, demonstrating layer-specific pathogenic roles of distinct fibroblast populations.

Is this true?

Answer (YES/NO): NO